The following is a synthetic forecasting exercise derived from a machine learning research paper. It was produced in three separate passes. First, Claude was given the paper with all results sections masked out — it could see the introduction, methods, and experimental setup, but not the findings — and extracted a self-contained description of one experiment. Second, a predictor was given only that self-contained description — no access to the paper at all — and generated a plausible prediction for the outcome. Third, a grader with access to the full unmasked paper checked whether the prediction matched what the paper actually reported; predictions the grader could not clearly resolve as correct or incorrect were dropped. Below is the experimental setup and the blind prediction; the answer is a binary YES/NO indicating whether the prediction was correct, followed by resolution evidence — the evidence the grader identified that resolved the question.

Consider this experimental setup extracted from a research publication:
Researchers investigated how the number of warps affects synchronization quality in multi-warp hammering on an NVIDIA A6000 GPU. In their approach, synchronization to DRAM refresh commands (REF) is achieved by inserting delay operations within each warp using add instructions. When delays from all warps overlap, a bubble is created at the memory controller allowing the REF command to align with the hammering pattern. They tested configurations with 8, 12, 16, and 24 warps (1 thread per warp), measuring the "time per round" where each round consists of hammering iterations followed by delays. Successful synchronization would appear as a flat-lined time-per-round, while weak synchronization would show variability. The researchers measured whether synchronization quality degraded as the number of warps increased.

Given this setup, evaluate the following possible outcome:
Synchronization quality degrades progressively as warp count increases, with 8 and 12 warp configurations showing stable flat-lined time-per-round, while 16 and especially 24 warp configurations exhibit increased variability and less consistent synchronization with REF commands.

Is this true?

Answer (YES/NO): NO